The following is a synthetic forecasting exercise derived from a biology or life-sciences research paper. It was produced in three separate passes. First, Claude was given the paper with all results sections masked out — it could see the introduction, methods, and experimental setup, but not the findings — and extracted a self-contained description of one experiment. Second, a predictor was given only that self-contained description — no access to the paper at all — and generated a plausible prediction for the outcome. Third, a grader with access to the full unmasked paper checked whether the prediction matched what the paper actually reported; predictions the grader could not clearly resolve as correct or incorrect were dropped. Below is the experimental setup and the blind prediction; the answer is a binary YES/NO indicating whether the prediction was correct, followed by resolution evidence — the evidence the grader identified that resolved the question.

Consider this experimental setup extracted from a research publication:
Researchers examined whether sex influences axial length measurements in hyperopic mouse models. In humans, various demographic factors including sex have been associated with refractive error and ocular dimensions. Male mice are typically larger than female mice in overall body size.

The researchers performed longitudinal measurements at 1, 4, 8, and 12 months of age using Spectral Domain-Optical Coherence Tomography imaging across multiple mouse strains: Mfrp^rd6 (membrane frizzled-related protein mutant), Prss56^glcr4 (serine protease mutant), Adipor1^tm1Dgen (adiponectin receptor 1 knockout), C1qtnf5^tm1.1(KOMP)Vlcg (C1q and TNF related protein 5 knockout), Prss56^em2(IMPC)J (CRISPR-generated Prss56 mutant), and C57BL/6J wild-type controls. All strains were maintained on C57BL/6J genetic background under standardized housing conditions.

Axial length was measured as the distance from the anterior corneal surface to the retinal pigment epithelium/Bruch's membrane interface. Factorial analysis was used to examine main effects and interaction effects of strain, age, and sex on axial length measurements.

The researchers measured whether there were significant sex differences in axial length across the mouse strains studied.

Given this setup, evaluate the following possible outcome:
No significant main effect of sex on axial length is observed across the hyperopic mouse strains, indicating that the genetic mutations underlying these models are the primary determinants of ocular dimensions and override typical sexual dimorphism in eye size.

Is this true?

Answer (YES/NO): NO